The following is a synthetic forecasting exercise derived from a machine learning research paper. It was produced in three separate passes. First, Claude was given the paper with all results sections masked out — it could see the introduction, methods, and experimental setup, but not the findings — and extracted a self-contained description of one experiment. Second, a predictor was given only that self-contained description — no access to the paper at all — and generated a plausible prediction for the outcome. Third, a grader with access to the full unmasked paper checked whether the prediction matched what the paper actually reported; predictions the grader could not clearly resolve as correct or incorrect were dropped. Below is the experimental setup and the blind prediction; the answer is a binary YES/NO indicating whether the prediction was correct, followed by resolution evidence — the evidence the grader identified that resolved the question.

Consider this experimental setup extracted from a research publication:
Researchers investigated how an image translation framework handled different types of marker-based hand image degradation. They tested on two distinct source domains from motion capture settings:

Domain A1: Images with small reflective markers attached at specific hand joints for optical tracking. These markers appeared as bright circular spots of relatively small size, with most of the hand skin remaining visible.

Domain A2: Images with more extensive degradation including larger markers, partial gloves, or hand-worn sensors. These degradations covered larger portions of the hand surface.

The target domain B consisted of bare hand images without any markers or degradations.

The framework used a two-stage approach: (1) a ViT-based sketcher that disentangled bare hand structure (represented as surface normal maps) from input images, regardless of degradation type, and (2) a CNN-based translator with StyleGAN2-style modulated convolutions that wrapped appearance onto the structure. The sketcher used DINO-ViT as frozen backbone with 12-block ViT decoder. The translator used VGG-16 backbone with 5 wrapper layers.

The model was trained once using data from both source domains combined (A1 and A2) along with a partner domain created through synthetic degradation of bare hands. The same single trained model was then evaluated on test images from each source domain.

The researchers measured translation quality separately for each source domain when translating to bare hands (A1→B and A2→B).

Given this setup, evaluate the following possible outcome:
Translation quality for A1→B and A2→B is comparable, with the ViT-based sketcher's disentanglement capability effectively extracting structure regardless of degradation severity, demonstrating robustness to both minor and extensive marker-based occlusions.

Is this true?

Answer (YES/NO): NO